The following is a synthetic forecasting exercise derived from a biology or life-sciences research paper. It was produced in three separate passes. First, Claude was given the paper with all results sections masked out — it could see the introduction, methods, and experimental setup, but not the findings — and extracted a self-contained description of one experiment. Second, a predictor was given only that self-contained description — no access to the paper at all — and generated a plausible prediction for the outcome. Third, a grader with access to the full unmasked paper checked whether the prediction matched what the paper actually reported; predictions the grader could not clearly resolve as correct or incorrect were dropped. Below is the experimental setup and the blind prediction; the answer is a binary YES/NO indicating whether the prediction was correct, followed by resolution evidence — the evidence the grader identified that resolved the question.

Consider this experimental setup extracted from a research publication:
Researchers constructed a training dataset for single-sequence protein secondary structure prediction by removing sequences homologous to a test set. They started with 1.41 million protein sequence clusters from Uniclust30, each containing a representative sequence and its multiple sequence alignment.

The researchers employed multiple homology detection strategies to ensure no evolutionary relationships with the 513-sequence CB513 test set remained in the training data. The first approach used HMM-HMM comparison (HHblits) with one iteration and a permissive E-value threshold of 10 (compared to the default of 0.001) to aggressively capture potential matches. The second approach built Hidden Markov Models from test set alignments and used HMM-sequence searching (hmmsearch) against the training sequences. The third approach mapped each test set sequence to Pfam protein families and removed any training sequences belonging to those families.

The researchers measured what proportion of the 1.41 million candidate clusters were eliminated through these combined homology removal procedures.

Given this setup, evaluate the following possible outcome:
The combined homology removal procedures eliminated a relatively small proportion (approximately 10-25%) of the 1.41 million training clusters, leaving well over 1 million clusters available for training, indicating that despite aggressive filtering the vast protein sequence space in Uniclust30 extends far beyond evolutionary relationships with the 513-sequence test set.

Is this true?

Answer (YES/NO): YES